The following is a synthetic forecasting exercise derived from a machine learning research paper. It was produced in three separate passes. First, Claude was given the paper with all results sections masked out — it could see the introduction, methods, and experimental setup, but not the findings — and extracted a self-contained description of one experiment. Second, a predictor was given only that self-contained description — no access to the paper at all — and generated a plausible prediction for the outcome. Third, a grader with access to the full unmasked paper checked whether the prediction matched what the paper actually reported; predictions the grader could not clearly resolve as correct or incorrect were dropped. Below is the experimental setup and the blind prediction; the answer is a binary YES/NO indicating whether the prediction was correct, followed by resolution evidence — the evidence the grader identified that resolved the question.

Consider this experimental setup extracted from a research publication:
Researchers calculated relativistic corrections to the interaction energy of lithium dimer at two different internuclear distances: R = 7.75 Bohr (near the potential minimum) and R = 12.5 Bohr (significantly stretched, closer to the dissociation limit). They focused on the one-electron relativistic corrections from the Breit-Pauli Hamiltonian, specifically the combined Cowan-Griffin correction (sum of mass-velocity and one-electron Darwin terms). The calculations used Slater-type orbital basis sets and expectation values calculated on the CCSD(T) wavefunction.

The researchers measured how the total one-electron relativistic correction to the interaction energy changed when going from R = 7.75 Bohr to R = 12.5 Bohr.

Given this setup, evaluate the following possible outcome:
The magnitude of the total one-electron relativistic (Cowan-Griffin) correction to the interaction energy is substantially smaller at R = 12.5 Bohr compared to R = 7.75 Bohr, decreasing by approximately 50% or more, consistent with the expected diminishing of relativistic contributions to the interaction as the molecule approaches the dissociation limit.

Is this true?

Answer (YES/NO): YES